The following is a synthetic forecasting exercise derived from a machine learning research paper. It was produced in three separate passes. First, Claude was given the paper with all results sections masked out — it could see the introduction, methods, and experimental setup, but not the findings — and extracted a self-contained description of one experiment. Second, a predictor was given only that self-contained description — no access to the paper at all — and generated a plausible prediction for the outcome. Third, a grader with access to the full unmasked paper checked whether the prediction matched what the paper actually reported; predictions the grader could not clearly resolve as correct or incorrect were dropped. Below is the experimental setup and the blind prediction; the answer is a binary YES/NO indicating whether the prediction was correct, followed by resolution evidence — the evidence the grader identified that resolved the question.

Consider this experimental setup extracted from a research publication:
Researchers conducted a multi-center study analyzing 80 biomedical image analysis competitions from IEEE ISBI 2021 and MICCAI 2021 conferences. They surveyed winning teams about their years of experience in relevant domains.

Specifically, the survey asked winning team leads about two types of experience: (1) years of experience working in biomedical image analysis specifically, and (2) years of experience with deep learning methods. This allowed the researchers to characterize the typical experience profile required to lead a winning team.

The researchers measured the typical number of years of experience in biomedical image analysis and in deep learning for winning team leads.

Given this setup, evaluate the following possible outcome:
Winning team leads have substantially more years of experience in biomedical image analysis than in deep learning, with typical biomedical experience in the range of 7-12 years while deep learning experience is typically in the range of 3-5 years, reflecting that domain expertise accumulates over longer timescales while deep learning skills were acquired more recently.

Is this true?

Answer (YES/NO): NO